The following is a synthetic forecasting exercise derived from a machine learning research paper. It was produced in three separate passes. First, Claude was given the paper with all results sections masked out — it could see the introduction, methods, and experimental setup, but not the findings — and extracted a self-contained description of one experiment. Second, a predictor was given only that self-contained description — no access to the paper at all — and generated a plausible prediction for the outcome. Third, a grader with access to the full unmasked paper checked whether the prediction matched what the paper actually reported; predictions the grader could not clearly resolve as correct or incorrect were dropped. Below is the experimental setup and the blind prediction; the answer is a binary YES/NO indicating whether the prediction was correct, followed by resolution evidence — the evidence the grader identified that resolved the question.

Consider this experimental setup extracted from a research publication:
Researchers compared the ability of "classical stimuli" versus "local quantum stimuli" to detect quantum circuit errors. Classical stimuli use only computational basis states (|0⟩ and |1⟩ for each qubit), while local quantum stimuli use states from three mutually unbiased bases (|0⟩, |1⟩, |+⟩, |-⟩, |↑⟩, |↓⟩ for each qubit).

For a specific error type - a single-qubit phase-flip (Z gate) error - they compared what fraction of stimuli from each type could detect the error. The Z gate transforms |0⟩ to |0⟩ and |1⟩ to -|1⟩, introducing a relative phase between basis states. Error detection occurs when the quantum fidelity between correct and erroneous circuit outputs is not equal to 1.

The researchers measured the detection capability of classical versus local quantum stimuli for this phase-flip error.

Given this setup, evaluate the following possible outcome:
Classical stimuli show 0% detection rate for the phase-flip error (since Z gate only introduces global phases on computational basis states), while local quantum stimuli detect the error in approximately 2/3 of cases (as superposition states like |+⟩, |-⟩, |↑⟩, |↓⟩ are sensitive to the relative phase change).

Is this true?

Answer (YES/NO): YES